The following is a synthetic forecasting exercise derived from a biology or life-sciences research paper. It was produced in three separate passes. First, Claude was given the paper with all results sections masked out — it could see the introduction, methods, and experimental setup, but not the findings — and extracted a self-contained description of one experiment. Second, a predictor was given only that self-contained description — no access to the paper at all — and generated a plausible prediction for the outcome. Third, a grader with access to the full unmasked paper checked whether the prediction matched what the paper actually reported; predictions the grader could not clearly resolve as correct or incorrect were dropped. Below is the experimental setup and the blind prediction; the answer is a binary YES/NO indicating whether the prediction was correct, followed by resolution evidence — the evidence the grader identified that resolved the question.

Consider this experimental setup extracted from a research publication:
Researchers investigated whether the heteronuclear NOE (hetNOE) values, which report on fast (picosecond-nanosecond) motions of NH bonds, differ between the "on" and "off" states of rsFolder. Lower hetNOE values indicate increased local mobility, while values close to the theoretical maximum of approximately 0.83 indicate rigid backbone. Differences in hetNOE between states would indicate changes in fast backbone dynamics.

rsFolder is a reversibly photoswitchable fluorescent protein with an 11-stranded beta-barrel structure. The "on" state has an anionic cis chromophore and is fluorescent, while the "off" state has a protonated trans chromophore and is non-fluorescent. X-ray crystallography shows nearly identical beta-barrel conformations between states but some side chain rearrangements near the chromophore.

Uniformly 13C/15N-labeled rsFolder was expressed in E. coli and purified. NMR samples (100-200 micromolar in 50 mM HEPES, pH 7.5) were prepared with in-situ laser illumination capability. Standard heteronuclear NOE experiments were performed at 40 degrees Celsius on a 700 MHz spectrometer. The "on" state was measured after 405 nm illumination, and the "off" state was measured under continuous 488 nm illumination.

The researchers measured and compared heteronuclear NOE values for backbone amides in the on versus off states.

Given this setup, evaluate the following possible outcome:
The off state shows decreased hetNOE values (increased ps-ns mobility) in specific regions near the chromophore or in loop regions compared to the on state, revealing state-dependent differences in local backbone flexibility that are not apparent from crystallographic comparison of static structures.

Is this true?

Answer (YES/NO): NO